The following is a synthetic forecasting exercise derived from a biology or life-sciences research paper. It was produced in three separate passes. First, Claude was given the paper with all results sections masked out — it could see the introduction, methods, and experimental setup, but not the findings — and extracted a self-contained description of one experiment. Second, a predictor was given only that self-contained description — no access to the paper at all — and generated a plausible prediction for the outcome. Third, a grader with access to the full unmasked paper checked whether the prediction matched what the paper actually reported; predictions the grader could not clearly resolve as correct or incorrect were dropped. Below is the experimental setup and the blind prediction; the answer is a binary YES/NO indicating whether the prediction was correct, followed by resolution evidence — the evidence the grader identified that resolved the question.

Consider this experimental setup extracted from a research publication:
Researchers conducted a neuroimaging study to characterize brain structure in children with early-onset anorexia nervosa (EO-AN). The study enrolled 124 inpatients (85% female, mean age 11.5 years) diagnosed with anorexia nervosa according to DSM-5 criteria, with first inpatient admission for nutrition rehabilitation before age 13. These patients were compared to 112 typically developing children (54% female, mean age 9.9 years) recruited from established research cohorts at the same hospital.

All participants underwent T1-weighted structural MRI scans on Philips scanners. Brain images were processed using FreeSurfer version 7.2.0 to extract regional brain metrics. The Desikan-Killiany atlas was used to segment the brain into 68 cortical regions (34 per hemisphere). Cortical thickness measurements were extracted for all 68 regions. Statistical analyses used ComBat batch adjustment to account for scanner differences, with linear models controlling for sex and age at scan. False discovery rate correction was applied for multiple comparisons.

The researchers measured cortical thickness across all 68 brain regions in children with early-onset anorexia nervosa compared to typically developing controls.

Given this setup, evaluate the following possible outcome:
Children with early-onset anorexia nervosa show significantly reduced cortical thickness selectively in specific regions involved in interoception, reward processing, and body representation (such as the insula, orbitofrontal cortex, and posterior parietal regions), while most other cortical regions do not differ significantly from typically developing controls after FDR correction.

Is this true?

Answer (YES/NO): NO